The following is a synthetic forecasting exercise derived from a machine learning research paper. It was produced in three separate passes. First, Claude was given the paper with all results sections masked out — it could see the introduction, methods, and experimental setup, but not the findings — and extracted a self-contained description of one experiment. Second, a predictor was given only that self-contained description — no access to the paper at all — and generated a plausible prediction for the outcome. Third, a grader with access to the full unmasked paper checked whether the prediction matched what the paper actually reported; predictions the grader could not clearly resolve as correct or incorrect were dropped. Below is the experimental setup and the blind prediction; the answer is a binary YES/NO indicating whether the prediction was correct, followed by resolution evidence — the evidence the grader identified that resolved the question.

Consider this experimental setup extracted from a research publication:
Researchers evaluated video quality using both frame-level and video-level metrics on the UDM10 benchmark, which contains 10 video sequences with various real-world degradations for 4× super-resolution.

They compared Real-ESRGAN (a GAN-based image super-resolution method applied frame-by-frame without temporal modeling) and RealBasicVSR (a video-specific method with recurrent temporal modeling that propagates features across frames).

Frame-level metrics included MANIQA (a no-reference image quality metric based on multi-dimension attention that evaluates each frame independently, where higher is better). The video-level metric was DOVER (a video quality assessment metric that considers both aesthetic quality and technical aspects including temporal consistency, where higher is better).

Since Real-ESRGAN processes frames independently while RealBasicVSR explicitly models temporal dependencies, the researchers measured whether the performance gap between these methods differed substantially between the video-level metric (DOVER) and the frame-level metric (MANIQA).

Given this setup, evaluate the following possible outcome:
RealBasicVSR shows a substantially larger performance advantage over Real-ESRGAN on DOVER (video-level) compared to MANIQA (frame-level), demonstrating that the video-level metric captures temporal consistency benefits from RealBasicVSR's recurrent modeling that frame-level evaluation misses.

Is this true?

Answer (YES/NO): NO